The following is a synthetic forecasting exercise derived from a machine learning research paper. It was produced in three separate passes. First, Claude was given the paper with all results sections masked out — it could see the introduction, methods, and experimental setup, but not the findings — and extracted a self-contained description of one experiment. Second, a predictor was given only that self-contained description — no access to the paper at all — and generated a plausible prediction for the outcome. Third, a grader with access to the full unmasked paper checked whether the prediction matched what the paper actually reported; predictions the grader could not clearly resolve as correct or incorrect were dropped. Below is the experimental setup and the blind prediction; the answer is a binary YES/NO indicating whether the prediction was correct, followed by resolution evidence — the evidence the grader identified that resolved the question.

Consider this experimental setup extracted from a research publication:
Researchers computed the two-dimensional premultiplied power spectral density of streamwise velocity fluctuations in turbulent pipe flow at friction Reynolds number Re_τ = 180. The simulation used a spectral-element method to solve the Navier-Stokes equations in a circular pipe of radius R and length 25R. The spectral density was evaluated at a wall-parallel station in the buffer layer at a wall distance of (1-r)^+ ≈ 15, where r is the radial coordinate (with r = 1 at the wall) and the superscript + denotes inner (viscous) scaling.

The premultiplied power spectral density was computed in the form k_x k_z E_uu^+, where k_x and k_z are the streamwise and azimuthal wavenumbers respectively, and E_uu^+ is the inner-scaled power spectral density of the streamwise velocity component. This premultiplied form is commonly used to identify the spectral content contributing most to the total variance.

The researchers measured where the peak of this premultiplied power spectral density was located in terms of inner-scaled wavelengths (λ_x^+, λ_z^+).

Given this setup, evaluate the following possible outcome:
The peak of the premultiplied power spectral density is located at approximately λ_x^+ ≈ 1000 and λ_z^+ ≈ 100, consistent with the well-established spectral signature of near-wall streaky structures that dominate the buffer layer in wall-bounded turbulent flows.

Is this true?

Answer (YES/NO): YES